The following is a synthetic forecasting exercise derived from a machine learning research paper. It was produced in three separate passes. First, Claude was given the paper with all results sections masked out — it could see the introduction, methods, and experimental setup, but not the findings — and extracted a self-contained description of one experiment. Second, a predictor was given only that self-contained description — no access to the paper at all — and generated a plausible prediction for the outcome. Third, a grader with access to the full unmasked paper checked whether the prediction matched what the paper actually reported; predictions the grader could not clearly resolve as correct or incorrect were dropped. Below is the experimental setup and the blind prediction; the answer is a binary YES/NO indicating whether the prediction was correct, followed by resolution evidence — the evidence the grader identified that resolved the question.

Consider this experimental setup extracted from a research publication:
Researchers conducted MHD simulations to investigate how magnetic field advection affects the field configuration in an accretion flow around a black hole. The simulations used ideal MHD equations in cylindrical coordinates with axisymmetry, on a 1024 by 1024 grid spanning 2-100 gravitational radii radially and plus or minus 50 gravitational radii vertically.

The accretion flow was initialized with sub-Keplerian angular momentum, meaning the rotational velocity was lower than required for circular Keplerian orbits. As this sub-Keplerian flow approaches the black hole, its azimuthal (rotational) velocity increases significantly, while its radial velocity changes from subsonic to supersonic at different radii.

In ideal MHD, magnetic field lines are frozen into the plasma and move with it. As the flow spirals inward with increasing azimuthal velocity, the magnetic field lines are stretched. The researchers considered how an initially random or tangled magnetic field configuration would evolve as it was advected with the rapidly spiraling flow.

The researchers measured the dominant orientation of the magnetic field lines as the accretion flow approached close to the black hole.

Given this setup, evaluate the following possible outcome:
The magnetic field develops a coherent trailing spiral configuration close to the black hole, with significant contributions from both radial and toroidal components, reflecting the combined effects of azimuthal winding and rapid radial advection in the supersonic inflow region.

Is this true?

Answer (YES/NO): NO